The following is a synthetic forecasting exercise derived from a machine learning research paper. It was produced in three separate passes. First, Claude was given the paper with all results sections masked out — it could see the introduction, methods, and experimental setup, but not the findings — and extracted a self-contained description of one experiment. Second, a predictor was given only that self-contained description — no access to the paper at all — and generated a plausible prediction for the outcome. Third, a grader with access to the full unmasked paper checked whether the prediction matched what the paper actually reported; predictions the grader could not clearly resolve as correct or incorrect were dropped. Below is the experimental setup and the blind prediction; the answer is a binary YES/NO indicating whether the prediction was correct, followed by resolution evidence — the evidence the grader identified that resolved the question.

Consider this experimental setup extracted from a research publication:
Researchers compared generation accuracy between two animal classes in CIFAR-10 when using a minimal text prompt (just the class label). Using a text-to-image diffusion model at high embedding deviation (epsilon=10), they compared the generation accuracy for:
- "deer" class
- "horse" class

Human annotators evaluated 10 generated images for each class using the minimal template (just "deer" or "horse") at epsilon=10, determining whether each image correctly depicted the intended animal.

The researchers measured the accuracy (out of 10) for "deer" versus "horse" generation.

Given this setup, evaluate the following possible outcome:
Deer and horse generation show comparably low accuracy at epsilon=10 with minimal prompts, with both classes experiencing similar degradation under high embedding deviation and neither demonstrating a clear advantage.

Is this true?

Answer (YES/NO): NO